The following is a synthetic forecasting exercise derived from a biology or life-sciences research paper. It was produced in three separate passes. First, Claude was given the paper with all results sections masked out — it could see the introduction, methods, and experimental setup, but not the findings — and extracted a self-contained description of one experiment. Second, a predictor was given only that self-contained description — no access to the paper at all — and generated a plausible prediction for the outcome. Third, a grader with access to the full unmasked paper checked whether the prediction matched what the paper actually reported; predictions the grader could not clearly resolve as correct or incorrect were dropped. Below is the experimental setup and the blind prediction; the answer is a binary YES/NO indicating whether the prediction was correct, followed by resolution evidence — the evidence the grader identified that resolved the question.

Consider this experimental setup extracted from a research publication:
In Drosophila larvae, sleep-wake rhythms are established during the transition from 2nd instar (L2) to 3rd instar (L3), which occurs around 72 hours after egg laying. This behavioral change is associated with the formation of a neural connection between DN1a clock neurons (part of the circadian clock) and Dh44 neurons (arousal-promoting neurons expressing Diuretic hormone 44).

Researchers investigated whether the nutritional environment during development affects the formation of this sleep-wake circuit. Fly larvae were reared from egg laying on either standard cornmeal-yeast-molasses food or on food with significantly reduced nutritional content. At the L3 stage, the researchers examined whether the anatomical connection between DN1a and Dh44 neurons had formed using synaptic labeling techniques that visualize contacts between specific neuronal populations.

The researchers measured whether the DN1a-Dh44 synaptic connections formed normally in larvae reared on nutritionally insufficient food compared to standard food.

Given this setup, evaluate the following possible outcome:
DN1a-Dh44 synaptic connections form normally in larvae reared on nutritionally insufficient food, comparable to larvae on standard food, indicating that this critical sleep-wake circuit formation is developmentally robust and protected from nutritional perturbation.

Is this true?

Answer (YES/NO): NO